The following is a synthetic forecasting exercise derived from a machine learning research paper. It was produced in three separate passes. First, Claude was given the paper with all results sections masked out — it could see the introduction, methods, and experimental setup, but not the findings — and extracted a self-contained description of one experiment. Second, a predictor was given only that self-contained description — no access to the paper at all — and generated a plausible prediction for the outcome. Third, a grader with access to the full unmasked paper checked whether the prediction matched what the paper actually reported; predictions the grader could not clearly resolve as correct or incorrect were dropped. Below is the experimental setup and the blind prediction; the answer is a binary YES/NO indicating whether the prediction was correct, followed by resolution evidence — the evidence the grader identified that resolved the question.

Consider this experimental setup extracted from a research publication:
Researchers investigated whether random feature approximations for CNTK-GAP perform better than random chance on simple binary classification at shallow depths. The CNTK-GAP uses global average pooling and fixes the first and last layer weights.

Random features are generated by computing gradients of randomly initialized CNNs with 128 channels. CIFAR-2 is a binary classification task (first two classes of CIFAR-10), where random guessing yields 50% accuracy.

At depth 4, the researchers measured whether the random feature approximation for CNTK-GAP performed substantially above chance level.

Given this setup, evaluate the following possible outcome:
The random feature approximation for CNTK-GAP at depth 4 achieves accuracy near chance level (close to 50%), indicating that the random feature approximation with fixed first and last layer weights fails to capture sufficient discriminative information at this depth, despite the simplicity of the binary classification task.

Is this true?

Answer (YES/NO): YES